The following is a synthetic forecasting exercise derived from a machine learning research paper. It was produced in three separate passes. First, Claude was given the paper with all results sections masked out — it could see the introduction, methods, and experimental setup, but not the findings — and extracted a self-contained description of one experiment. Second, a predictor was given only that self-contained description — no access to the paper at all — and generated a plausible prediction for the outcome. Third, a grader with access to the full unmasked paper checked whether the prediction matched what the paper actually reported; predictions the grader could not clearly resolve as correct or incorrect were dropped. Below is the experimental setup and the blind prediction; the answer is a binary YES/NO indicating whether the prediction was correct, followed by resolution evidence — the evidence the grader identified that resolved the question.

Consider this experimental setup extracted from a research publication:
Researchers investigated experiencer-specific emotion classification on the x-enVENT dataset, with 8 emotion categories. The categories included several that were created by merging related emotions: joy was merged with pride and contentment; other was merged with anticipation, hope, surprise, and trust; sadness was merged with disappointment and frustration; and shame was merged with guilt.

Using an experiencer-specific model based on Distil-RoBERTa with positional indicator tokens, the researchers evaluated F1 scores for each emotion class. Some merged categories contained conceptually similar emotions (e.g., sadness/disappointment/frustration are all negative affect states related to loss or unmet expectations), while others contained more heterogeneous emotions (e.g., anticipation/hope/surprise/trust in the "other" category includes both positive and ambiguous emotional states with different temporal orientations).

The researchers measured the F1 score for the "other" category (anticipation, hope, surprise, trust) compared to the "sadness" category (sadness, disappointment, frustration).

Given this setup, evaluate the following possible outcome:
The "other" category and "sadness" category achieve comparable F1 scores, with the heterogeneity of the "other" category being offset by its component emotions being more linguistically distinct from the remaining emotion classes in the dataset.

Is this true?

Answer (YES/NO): NO